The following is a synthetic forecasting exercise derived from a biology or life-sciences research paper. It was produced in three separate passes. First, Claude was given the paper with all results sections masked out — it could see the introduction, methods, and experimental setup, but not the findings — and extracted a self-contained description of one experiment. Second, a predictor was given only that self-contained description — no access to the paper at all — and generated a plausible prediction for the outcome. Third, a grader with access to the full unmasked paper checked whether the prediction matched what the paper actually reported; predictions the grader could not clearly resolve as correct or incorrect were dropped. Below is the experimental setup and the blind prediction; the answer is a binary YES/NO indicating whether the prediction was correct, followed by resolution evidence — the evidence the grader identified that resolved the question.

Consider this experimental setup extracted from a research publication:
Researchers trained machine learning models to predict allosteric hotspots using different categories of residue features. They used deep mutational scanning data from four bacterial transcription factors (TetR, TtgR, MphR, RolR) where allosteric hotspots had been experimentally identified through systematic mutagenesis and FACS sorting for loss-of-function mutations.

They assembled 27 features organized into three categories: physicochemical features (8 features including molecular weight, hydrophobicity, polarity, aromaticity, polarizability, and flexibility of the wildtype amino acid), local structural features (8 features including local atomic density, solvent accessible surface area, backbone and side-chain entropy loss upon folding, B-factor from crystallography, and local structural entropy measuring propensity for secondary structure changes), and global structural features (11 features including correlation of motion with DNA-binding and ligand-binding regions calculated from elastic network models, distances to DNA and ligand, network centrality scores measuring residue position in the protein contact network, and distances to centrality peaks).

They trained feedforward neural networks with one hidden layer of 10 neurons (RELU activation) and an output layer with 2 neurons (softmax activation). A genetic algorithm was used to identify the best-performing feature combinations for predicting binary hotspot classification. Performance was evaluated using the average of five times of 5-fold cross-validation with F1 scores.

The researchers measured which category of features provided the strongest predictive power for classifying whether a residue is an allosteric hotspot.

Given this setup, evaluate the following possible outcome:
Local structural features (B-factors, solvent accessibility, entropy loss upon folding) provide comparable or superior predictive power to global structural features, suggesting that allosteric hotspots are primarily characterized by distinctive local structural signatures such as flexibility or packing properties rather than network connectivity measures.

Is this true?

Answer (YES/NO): NO